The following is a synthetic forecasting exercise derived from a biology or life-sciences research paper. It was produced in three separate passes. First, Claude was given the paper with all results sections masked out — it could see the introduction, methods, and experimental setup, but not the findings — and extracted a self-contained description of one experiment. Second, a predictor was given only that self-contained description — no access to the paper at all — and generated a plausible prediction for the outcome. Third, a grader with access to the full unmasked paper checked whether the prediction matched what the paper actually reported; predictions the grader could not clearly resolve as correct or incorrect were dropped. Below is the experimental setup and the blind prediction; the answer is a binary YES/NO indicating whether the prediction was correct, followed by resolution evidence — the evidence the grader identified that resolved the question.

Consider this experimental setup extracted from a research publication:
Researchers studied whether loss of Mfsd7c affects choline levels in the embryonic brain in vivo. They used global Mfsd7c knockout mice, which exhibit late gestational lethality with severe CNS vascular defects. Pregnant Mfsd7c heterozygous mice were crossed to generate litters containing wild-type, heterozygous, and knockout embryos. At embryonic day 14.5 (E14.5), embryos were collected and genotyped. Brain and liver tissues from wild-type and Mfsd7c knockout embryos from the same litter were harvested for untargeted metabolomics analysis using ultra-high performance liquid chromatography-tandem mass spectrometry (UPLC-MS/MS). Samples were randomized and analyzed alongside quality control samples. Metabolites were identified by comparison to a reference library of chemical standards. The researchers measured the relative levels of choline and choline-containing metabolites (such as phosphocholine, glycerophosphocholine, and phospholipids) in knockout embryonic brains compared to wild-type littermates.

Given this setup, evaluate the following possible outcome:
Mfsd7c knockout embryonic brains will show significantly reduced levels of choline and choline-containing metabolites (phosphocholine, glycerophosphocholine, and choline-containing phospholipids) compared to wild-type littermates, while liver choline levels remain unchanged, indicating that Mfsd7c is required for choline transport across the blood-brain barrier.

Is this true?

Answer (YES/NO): NO